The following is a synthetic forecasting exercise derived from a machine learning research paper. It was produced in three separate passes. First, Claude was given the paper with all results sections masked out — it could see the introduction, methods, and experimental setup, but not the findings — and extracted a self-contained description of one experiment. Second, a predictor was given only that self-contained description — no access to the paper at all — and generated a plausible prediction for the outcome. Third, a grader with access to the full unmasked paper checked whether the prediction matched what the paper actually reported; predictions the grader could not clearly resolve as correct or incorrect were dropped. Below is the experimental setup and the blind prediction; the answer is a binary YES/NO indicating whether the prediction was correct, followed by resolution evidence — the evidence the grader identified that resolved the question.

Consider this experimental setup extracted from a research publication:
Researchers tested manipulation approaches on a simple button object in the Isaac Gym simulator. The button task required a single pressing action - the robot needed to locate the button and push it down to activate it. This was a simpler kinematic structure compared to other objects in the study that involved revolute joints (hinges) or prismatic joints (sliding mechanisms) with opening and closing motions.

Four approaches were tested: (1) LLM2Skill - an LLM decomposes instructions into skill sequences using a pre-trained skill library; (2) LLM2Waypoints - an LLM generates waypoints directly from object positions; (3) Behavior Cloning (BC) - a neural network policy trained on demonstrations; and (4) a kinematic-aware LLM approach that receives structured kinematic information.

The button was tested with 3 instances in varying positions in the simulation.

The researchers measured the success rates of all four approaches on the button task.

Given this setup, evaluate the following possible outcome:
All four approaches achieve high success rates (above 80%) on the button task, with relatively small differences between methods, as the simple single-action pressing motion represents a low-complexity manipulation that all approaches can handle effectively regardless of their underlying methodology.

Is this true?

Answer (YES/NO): YES